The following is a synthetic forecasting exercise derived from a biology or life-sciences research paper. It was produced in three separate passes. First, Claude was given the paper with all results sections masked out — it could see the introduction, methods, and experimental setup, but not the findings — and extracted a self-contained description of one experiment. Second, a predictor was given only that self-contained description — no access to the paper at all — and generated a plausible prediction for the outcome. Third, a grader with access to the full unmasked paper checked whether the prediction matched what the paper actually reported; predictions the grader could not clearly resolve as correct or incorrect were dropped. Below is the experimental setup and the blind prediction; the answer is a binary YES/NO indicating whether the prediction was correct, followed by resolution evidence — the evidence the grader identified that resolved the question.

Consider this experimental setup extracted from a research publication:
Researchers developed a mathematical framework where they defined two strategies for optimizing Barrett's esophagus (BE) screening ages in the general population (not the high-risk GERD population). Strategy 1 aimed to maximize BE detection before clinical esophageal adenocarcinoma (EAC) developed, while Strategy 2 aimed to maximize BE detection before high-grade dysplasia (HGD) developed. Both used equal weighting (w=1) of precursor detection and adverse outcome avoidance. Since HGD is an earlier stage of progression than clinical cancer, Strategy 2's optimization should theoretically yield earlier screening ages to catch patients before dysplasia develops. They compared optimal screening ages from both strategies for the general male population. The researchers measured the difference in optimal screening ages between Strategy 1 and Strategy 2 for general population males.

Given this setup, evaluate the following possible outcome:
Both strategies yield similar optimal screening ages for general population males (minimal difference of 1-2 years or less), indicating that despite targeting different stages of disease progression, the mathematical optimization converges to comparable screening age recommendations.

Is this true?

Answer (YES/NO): NO